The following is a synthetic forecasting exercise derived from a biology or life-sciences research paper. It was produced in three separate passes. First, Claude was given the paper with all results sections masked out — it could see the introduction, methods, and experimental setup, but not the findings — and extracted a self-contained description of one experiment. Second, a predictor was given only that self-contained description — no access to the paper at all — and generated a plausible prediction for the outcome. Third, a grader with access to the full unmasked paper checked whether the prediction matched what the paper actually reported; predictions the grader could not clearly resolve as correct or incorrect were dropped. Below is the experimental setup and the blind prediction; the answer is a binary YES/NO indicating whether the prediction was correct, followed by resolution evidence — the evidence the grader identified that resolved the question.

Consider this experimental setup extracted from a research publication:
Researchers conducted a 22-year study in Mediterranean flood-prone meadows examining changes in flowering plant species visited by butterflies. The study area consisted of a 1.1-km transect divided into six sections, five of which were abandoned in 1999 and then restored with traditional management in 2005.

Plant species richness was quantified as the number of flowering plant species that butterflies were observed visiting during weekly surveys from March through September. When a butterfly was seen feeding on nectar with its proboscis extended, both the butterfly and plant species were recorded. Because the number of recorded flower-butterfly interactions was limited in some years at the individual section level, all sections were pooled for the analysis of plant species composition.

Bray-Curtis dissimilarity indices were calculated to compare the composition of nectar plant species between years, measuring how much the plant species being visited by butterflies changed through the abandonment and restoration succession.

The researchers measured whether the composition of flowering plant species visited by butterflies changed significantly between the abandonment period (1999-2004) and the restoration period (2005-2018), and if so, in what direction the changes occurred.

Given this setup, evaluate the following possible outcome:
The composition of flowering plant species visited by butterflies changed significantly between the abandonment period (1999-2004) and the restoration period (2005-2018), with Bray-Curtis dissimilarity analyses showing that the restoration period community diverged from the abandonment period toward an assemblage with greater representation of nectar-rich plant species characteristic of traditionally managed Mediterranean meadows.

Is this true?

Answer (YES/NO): YES